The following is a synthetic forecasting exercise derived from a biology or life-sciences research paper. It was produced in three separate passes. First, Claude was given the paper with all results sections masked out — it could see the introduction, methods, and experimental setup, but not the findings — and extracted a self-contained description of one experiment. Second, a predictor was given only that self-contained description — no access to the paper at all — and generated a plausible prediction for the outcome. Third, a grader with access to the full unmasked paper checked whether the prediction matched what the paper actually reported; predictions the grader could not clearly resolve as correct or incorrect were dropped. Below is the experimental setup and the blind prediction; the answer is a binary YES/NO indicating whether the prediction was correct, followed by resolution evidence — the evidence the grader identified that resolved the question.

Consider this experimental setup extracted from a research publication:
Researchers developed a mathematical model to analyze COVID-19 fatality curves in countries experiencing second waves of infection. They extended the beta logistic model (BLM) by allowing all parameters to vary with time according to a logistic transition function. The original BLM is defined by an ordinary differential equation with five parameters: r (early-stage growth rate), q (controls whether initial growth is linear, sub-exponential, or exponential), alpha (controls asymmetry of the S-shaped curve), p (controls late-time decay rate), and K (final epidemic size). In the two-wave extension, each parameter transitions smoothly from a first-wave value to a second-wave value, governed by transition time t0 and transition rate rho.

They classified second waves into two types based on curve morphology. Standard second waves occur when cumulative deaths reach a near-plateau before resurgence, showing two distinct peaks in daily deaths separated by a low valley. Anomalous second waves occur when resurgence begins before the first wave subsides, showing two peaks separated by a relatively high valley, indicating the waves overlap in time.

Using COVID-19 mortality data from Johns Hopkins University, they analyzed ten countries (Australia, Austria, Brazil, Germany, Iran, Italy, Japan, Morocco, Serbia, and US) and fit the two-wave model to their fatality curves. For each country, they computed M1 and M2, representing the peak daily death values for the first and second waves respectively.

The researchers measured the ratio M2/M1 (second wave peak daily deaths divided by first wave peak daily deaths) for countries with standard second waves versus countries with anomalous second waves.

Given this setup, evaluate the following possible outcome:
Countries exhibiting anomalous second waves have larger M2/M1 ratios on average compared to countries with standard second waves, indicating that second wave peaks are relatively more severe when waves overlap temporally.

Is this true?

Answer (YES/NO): NO